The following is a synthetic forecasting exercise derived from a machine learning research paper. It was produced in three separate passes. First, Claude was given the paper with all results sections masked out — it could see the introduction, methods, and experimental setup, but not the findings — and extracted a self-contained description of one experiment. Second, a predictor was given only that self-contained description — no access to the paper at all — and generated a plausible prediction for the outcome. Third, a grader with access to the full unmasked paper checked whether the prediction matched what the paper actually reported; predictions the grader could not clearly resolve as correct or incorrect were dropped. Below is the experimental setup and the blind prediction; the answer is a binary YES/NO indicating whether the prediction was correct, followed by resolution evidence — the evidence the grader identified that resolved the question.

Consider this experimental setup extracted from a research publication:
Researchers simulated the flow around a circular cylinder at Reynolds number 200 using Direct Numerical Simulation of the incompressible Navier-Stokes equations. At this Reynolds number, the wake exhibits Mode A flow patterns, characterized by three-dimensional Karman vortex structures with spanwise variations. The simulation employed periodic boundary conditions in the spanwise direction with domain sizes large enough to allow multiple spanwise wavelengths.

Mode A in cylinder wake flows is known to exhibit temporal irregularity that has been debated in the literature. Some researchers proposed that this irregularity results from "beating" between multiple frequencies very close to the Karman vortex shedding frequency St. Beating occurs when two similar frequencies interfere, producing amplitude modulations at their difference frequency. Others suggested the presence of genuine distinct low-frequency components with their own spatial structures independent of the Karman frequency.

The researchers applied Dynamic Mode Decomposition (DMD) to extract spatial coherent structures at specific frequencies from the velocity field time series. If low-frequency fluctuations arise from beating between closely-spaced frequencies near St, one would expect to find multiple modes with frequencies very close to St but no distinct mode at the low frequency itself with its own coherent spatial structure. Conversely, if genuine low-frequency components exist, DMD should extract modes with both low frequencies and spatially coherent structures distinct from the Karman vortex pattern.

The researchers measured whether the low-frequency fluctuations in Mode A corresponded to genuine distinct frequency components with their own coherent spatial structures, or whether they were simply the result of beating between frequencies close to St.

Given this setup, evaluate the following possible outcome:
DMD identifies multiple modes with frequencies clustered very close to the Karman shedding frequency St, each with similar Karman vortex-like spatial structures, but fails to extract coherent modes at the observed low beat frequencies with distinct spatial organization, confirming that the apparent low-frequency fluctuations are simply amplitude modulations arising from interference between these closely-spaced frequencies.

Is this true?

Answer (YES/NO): NO